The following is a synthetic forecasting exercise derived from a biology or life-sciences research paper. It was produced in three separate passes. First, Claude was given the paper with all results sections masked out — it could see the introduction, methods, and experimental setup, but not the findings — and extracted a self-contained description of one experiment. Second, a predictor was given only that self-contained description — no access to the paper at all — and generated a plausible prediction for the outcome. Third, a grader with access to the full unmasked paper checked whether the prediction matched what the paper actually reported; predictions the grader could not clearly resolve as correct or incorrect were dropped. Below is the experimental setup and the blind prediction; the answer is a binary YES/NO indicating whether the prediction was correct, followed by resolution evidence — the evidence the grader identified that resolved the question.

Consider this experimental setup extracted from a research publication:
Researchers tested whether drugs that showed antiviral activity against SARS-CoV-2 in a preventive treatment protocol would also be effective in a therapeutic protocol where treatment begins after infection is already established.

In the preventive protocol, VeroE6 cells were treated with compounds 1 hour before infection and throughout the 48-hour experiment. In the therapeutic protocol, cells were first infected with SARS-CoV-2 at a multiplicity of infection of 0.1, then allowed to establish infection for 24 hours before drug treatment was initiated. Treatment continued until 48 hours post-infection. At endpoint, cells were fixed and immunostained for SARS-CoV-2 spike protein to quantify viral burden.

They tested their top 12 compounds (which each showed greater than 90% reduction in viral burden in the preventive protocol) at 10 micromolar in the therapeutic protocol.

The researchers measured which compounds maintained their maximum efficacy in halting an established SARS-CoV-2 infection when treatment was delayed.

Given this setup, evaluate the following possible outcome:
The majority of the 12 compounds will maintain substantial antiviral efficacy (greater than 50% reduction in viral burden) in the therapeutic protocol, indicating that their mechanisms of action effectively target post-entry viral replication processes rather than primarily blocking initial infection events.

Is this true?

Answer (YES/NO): NO